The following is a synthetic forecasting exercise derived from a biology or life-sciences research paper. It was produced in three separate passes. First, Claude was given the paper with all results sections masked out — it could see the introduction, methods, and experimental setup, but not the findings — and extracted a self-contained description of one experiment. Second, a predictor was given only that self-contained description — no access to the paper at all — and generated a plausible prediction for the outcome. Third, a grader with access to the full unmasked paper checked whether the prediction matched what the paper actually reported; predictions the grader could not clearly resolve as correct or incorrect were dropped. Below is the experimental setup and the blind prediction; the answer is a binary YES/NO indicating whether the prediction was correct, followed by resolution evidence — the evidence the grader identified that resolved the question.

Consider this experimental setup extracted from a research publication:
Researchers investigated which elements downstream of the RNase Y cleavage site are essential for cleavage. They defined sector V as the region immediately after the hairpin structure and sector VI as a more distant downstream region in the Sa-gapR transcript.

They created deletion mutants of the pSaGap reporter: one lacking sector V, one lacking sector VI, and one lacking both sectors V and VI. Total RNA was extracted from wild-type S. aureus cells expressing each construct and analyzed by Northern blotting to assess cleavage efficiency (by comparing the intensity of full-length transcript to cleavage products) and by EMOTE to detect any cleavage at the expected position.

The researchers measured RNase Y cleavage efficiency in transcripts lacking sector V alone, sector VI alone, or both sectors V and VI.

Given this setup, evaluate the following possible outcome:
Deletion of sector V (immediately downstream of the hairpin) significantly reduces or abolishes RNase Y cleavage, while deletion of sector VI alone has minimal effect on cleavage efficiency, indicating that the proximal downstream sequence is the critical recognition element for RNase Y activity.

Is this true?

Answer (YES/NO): NO